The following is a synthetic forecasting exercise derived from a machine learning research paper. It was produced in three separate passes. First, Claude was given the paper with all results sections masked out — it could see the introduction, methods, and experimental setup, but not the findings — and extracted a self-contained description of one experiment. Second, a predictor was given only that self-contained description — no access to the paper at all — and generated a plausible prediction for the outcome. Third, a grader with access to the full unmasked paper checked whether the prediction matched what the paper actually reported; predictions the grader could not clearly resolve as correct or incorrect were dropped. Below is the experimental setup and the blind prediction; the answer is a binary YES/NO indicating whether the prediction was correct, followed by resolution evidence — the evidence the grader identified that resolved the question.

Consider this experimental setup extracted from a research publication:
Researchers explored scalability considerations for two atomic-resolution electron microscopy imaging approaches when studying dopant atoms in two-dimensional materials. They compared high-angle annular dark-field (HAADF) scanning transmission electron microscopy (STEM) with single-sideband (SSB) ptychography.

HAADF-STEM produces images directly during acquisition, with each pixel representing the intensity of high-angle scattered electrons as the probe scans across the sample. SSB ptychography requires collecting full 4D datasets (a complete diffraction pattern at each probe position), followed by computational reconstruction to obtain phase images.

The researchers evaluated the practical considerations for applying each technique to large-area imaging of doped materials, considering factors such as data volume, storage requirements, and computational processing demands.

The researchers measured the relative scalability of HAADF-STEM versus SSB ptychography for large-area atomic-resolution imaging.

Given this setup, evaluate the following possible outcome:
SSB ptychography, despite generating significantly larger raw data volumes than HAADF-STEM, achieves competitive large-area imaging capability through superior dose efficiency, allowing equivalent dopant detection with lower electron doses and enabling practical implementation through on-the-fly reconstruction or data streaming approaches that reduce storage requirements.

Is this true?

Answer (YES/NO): NO